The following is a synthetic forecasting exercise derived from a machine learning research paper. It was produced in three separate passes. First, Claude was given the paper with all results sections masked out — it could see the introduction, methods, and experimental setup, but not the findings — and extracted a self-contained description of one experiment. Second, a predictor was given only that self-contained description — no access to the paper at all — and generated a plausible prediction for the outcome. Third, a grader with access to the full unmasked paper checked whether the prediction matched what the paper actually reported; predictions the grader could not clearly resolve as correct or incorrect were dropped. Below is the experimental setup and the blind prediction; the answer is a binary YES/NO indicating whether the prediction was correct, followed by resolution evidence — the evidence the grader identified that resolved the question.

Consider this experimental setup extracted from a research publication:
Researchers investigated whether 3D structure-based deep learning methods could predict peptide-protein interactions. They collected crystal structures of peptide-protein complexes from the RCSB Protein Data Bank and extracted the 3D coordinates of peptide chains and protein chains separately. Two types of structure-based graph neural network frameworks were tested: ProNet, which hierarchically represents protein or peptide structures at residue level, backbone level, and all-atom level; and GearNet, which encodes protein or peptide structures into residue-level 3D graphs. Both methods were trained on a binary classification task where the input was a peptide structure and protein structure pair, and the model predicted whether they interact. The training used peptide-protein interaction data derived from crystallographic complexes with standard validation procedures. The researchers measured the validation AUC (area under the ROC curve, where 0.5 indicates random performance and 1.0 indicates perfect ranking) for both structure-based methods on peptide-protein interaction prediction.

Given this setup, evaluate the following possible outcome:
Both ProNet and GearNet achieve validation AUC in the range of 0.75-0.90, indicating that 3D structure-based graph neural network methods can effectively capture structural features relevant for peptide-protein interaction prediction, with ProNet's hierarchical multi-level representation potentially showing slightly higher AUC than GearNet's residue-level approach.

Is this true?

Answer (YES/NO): NO